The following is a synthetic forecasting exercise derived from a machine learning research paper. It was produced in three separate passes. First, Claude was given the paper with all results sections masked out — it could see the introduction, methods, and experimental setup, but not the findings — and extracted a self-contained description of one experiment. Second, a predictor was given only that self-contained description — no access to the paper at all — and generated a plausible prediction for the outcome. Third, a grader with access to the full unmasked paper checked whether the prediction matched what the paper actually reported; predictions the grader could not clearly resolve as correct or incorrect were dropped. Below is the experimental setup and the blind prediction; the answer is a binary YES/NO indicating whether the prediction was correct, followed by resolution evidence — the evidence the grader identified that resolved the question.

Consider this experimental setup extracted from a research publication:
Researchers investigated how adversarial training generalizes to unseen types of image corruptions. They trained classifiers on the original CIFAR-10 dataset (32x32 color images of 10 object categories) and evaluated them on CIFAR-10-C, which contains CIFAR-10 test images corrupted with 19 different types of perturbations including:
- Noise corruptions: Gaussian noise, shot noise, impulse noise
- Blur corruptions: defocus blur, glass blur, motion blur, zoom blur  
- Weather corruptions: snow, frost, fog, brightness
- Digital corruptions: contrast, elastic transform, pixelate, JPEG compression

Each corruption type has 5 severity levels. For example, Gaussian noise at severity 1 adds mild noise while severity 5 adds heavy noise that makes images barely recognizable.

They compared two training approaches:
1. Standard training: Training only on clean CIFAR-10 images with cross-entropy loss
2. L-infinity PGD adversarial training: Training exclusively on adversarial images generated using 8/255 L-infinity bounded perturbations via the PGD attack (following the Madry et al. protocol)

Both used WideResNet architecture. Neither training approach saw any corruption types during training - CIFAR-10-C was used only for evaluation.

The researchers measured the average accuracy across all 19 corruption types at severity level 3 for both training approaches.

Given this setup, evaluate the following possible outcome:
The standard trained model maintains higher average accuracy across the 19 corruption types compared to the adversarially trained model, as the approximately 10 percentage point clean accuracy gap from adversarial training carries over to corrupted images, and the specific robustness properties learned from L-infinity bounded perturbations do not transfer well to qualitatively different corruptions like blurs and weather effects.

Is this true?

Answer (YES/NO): NO